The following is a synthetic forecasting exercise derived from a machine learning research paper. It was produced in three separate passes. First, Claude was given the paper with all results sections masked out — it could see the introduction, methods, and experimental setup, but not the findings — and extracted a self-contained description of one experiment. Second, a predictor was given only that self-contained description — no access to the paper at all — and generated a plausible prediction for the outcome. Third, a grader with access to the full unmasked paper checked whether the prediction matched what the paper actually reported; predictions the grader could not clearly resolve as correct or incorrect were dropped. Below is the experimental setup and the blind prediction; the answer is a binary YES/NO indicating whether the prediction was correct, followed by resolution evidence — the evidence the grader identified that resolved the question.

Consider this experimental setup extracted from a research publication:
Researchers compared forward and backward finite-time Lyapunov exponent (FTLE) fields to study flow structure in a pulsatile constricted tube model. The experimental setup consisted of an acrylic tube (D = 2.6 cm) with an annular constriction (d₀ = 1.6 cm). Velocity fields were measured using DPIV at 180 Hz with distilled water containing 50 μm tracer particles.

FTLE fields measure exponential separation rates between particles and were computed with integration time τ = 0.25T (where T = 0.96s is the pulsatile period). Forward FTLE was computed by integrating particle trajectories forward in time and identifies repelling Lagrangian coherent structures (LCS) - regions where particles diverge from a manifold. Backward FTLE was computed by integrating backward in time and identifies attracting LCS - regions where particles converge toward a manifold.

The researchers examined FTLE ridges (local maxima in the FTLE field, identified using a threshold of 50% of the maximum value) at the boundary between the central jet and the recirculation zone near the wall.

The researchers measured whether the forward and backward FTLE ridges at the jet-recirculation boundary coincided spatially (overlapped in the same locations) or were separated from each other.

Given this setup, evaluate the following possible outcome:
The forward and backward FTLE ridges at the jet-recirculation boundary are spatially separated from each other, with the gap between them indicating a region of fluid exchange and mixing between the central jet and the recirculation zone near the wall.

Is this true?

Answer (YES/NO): NO